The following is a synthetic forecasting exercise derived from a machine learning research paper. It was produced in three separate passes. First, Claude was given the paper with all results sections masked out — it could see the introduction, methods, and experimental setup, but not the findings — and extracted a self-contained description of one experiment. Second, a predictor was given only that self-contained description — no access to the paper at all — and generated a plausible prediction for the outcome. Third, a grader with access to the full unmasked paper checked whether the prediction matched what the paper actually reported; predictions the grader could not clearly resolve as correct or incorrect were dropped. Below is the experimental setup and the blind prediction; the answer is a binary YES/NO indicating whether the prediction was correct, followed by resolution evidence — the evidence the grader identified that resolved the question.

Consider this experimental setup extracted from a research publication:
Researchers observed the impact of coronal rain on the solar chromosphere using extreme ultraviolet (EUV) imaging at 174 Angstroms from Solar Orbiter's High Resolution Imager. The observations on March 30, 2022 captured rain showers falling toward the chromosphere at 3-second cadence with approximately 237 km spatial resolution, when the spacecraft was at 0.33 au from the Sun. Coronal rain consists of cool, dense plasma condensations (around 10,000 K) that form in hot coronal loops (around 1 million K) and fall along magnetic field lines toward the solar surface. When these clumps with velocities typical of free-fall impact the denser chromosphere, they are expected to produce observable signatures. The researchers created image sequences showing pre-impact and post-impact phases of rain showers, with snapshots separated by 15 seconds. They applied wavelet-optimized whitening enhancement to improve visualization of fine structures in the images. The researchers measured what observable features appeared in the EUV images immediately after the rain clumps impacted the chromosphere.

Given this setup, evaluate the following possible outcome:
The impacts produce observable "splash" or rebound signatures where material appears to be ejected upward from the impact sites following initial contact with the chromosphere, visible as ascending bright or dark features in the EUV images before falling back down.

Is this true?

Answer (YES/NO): YES